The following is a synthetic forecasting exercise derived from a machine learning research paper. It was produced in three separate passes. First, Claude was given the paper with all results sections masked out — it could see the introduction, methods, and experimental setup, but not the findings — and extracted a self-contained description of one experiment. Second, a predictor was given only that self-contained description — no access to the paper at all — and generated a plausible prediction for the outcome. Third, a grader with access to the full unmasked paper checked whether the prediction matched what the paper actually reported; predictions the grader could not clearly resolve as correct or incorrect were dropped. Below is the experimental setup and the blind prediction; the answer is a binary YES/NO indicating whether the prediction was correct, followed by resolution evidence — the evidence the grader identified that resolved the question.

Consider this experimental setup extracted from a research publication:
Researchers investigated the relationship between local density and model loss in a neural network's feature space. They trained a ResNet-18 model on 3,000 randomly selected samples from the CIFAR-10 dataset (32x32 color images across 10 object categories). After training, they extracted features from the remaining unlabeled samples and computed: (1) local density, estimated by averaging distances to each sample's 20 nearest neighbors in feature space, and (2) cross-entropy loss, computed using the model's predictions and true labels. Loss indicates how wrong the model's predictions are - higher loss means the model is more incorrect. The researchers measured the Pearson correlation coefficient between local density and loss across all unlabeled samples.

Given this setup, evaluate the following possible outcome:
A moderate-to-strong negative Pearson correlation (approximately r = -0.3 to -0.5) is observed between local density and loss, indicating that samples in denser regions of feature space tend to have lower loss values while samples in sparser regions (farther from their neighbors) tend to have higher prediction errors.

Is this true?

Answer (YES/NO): NO